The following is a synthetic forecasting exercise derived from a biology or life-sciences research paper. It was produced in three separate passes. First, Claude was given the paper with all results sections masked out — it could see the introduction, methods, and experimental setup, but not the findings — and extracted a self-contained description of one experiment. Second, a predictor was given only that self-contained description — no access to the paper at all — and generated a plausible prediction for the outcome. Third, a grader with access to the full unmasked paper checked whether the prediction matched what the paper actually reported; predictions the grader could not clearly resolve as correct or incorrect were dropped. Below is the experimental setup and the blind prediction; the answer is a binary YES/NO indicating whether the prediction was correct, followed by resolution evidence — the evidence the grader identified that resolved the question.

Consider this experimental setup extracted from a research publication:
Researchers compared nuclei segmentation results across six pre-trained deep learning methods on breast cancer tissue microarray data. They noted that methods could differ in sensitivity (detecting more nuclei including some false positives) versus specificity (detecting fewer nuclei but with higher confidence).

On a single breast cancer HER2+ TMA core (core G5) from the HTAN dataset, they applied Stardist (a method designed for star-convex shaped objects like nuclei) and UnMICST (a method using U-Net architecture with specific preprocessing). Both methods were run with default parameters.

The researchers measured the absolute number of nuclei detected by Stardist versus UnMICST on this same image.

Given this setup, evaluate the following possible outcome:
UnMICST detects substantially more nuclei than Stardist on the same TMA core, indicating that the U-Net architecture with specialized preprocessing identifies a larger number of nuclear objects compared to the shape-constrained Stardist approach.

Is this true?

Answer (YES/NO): YES